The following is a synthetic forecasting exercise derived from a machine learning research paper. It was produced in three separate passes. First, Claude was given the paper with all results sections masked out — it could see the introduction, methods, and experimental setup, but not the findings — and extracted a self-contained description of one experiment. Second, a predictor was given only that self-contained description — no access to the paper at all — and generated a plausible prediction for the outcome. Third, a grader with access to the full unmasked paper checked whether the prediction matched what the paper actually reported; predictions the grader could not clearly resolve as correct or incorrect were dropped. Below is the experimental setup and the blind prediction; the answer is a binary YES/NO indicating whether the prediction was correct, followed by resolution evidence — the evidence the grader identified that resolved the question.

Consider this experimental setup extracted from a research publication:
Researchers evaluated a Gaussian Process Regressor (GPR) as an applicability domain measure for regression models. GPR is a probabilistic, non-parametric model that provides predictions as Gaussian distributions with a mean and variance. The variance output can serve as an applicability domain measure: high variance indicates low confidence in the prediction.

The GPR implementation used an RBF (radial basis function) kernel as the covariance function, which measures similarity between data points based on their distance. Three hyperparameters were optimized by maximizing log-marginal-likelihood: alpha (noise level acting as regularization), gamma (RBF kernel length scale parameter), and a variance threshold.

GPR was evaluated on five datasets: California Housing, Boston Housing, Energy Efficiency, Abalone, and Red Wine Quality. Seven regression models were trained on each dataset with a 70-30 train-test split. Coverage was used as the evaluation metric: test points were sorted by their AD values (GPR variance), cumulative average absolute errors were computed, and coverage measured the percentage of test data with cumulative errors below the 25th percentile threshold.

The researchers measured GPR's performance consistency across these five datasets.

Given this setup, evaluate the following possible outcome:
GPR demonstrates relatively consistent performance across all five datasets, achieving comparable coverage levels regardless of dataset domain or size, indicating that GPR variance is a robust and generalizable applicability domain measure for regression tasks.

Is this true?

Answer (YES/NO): NO